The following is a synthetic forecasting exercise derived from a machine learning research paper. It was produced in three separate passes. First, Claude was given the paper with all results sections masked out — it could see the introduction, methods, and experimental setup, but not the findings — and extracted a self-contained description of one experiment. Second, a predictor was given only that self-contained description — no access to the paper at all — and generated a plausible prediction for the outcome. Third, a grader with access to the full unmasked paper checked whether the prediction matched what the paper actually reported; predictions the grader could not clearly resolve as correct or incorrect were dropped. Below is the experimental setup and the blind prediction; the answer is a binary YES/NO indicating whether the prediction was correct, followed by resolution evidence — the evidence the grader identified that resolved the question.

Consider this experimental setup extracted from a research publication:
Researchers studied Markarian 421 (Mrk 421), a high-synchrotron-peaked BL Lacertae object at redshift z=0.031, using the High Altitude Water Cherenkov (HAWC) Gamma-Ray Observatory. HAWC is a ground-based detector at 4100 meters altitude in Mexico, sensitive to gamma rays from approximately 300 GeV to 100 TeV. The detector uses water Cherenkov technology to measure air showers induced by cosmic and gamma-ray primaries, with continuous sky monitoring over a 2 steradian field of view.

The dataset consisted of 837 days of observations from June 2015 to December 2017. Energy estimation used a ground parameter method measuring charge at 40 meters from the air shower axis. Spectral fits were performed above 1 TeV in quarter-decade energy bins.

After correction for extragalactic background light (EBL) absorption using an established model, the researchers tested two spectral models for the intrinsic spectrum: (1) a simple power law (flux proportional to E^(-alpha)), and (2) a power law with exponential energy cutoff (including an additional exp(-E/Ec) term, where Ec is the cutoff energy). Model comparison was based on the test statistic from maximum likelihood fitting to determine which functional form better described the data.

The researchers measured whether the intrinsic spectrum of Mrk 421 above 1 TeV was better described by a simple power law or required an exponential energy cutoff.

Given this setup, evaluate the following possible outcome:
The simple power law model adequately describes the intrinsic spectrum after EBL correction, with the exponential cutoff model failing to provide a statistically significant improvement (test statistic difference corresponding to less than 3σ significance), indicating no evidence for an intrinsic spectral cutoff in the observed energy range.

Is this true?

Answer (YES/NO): NO